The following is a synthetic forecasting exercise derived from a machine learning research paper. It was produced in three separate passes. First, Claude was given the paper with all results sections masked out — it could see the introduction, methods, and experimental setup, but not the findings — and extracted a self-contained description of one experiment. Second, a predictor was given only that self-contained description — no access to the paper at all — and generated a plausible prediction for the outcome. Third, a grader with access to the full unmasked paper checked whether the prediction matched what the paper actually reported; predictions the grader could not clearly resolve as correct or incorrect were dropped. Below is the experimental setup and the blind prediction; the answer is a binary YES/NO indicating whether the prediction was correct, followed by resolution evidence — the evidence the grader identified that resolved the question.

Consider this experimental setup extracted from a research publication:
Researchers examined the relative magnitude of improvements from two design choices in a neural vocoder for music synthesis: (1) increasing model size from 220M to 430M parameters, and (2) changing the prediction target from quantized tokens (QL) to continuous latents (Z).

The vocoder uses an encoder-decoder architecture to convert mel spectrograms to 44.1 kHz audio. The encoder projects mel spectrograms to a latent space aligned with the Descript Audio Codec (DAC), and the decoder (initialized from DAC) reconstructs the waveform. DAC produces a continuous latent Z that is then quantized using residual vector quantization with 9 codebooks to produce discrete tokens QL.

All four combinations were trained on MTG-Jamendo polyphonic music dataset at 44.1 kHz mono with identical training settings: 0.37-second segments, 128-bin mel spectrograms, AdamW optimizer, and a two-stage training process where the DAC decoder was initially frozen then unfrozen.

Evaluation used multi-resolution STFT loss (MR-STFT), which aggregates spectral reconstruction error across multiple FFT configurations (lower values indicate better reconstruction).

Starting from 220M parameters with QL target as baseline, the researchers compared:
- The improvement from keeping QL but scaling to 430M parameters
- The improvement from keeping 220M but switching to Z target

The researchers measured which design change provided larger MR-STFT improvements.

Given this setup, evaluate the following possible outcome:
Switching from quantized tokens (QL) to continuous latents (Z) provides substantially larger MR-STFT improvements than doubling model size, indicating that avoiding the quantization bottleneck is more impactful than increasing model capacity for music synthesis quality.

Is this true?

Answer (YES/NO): NO